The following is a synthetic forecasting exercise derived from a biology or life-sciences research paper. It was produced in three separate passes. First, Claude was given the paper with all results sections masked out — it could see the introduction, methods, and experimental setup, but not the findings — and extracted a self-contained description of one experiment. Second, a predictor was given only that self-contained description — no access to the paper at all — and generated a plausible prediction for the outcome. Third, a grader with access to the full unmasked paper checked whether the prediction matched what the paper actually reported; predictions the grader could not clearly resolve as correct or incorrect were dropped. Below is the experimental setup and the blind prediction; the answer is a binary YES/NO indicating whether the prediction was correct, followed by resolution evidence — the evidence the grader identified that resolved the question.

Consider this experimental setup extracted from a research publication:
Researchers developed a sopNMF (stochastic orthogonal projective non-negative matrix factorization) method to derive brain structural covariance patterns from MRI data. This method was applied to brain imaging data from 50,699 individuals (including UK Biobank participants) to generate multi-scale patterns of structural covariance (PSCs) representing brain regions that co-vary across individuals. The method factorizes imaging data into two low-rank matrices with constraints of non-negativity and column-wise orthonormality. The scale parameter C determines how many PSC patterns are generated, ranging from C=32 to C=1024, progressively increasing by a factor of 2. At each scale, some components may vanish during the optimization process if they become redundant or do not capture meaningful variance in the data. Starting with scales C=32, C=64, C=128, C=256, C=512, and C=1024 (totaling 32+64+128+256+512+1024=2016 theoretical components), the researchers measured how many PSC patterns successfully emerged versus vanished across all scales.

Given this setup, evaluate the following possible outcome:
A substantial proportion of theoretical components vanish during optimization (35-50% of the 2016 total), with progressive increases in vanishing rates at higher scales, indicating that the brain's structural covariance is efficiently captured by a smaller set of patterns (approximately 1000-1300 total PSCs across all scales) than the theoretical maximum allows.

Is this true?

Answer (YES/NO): NO